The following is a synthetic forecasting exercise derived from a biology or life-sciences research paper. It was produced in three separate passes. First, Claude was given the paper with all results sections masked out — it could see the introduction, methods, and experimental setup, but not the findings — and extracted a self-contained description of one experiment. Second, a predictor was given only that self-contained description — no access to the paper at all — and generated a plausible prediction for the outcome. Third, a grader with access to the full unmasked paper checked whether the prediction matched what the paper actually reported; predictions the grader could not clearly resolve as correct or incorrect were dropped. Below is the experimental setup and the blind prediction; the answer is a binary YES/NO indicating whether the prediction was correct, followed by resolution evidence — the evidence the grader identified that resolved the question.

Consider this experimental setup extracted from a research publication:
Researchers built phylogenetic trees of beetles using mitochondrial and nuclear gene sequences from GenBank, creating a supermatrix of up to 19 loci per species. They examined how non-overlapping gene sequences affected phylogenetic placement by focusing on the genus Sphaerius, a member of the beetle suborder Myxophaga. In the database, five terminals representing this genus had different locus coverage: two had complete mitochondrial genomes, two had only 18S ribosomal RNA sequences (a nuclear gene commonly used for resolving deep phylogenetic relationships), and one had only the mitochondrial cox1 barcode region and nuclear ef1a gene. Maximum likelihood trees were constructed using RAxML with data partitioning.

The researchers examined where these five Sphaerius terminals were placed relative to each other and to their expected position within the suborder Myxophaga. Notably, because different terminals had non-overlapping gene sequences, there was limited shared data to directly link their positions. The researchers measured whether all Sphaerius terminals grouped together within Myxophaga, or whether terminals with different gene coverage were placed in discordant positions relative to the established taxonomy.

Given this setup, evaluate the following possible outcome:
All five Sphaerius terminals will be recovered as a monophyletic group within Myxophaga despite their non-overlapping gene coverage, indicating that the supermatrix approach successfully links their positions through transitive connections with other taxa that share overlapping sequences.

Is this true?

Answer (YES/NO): NO